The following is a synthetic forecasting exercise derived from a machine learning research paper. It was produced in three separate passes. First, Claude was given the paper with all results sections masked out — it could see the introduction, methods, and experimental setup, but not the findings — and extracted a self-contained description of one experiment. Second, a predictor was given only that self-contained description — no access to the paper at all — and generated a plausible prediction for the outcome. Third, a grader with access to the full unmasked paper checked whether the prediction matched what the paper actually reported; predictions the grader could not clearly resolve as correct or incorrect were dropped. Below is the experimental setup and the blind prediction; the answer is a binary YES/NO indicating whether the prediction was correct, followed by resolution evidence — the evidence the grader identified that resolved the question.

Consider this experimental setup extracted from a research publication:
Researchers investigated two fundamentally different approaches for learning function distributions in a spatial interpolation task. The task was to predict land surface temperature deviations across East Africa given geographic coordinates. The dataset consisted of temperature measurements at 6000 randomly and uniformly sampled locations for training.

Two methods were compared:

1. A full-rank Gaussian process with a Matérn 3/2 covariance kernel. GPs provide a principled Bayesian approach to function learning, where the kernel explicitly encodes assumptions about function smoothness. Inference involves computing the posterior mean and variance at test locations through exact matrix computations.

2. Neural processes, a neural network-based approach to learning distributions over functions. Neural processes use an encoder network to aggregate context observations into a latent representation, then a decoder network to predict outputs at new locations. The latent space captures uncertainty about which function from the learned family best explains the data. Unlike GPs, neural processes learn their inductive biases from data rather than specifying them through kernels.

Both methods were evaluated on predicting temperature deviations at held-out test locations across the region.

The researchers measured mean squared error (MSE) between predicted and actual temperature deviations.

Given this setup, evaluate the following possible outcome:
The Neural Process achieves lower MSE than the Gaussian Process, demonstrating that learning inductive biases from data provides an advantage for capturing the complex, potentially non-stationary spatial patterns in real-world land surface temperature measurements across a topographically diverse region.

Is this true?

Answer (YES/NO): NO